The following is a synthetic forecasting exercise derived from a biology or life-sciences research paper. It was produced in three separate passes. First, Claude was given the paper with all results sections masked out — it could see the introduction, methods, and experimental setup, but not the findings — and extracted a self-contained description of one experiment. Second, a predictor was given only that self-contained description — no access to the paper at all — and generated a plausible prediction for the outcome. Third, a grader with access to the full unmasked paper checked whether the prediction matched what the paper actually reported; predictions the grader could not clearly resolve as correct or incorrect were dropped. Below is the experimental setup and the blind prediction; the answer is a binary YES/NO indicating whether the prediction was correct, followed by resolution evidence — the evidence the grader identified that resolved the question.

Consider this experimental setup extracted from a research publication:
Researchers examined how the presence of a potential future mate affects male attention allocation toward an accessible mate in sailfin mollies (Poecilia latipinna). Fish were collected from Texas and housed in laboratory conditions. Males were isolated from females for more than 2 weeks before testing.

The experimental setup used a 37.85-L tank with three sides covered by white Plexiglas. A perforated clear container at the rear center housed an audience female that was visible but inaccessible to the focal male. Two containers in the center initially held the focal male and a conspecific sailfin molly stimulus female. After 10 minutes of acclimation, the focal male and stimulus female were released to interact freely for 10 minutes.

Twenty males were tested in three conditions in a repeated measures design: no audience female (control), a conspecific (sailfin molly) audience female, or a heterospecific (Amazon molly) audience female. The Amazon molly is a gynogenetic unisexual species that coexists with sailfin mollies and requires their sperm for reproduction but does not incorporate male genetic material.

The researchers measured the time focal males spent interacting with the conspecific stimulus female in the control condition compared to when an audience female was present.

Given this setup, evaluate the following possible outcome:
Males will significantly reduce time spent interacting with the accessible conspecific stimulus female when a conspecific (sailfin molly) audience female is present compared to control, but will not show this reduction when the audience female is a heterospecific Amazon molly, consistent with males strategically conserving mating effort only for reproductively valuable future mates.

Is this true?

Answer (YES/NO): NO